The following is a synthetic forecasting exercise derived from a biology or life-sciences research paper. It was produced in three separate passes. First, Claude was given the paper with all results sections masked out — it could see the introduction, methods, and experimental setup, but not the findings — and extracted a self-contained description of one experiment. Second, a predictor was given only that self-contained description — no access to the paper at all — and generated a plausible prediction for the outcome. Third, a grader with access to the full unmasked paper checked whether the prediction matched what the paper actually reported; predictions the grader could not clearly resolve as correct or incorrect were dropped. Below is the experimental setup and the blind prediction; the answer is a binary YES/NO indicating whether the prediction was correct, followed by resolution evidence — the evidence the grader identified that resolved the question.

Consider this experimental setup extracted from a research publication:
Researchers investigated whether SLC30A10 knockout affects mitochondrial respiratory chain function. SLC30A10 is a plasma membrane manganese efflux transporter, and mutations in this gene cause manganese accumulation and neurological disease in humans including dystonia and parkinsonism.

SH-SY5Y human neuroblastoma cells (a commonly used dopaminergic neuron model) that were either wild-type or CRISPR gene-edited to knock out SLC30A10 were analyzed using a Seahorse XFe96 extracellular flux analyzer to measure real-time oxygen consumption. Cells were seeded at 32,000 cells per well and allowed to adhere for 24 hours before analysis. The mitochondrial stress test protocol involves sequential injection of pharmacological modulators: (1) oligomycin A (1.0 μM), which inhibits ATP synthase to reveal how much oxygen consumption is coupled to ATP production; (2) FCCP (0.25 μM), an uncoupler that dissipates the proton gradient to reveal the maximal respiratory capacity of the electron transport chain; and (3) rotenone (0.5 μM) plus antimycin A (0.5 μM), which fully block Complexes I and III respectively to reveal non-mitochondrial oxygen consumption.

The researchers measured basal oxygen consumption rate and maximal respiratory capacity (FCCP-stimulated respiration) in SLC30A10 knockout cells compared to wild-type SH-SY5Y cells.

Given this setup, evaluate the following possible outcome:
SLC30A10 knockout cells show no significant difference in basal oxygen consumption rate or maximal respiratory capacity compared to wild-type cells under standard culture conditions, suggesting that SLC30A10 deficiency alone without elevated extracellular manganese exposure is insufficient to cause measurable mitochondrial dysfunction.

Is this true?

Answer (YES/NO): NO